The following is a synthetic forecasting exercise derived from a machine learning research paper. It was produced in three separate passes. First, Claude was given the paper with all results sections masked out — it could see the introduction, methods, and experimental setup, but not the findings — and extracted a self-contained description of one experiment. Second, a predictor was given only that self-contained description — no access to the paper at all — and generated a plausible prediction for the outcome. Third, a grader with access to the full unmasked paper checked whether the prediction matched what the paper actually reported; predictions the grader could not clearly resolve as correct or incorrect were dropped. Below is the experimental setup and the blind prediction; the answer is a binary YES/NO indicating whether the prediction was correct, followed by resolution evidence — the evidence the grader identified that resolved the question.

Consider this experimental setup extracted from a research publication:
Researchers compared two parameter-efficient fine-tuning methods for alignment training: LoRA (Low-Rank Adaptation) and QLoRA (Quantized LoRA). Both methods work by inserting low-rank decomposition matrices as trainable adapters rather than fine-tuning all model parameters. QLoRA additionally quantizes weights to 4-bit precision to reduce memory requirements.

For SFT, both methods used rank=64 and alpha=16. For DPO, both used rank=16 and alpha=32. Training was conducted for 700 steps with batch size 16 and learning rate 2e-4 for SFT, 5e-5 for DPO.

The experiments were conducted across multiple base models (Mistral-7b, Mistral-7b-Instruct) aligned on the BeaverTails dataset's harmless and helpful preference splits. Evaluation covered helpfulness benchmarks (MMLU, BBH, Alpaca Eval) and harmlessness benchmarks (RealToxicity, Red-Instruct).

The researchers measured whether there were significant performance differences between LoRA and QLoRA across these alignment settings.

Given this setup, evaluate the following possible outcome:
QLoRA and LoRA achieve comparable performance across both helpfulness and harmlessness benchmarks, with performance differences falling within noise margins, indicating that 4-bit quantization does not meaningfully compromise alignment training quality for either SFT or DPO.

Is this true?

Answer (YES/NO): YES